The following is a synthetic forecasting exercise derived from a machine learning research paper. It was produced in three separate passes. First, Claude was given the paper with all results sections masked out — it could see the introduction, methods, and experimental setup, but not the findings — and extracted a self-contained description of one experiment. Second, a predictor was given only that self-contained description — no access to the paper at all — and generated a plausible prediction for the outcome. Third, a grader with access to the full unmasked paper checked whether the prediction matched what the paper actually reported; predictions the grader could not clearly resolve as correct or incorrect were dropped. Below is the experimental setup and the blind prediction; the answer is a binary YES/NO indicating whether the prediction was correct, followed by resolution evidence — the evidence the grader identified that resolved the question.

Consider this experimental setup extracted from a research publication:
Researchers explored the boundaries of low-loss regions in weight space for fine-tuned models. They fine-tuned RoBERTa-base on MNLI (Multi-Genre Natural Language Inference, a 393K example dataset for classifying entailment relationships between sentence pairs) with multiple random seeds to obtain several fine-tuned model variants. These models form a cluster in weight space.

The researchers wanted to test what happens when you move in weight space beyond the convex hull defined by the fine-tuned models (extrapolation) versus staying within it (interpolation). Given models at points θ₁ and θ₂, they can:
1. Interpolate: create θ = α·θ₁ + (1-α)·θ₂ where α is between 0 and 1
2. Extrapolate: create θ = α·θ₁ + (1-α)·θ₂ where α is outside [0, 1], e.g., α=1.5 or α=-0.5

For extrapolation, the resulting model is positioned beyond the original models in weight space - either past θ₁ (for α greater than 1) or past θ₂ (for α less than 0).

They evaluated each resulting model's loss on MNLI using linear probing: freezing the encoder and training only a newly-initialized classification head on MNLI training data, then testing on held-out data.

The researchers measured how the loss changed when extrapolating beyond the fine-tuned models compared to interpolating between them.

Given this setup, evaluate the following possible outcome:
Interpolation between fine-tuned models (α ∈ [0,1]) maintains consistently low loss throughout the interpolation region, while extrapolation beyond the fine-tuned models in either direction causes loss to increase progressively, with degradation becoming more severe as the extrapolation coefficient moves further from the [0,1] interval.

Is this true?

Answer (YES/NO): YES